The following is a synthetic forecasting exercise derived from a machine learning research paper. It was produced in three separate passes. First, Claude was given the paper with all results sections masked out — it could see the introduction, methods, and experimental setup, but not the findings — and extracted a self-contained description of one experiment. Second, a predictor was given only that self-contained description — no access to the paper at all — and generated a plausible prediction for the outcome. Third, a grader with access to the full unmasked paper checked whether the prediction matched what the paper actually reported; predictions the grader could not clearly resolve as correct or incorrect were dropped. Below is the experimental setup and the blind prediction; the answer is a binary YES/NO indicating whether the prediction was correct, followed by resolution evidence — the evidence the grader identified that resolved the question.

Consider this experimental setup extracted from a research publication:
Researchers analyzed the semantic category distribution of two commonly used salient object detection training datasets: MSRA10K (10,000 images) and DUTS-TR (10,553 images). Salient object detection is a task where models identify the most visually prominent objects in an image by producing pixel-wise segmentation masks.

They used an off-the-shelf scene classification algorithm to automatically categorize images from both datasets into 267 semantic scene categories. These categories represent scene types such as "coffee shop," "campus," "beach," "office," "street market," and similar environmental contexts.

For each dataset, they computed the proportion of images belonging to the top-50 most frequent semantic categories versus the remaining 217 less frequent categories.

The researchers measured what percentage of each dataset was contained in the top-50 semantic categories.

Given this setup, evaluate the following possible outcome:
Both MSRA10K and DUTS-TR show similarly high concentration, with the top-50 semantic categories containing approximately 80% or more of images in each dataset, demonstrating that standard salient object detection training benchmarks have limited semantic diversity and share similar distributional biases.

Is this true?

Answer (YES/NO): NO